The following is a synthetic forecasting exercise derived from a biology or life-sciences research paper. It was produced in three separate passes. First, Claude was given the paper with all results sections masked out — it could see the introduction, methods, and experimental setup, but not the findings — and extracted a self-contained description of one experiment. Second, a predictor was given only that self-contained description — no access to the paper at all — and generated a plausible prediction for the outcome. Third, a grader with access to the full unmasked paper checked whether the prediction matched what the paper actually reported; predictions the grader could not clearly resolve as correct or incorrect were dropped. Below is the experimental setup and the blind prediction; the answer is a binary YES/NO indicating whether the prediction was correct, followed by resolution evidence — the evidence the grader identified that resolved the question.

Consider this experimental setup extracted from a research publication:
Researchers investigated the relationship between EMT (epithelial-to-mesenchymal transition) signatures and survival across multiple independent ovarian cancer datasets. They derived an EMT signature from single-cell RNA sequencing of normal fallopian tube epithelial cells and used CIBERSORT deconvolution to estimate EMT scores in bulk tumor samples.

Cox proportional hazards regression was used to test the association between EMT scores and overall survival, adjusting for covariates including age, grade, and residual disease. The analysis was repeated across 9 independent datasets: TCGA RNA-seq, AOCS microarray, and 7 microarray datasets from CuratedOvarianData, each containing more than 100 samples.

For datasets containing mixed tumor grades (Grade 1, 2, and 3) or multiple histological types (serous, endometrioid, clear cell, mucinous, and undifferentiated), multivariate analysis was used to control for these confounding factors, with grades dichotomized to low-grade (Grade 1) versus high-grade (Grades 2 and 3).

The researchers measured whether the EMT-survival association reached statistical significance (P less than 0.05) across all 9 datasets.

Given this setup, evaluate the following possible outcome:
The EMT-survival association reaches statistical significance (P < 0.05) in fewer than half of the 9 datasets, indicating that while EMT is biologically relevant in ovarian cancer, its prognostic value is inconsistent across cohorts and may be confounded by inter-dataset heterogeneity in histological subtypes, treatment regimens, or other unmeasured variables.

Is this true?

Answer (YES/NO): NO